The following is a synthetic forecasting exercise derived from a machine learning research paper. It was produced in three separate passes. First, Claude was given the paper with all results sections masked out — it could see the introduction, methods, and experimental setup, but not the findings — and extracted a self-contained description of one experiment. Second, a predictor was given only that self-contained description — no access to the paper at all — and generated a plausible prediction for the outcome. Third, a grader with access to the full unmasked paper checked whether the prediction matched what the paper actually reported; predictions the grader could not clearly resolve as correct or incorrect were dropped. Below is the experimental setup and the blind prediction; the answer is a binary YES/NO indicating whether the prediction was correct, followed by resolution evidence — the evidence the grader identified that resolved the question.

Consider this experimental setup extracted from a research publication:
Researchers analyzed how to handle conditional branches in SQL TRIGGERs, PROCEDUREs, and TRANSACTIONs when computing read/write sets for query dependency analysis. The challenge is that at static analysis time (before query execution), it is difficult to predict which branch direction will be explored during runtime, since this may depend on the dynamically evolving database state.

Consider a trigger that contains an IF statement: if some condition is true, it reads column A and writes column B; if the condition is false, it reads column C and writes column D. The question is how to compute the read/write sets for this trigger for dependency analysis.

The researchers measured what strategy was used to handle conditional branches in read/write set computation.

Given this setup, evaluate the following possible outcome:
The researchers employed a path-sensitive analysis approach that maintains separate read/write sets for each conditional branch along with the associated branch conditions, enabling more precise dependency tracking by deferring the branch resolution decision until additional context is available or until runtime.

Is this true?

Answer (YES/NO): NO